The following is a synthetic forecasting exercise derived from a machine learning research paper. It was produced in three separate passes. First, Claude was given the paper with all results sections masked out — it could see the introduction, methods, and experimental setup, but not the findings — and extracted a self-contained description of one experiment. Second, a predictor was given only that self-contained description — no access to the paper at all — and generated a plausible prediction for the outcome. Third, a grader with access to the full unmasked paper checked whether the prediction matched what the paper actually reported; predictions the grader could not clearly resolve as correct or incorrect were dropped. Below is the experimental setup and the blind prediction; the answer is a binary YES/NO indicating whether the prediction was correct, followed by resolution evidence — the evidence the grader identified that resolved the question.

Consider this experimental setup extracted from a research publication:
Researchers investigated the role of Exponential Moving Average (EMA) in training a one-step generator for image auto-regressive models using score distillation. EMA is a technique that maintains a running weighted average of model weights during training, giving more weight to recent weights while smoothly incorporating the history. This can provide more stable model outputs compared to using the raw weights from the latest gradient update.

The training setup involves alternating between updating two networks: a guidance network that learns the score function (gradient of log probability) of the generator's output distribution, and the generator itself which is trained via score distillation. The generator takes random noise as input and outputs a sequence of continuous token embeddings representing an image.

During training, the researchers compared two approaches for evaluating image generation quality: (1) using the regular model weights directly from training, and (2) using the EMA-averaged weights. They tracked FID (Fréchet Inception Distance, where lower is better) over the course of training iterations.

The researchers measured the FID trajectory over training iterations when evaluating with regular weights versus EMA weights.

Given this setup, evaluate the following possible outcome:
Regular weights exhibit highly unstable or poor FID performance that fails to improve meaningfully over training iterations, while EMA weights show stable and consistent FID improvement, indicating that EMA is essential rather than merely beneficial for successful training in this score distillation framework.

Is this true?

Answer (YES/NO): NO